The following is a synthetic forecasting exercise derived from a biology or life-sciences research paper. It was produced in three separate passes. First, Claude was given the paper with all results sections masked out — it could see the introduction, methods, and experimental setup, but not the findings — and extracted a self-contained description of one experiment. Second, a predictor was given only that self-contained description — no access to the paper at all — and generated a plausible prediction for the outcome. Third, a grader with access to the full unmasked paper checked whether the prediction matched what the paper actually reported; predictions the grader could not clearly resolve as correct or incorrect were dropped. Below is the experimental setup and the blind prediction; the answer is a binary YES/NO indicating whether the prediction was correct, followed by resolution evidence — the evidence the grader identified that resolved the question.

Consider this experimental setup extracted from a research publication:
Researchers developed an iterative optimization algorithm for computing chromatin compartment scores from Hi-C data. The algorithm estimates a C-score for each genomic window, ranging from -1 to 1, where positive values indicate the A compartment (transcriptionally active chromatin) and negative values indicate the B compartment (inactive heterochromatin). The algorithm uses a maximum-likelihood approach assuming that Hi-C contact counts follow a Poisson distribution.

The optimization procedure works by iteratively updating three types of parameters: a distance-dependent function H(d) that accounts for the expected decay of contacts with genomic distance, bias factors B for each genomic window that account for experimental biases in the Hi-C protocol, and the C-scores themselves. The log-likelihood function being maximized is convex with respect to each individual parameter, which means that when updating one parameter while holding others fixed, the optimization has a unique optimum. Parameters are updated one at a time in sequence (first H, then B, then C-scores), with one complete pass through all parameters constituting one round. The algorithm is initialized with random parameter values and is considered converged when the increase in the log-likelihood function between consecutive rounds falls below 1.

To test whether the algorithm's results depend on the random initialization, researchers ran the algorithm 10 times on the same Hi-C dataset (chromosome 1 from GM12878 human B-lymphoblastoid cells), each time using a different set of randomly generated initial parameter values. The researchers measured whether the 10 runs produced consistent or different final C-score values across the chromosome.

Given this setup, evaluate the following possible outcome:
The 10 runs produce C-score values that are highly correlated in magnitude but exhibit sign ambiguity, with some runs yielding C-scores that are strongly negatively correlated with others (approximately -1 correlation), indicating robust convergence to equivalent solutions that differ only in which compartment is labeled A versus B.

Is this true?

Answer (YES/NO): NO